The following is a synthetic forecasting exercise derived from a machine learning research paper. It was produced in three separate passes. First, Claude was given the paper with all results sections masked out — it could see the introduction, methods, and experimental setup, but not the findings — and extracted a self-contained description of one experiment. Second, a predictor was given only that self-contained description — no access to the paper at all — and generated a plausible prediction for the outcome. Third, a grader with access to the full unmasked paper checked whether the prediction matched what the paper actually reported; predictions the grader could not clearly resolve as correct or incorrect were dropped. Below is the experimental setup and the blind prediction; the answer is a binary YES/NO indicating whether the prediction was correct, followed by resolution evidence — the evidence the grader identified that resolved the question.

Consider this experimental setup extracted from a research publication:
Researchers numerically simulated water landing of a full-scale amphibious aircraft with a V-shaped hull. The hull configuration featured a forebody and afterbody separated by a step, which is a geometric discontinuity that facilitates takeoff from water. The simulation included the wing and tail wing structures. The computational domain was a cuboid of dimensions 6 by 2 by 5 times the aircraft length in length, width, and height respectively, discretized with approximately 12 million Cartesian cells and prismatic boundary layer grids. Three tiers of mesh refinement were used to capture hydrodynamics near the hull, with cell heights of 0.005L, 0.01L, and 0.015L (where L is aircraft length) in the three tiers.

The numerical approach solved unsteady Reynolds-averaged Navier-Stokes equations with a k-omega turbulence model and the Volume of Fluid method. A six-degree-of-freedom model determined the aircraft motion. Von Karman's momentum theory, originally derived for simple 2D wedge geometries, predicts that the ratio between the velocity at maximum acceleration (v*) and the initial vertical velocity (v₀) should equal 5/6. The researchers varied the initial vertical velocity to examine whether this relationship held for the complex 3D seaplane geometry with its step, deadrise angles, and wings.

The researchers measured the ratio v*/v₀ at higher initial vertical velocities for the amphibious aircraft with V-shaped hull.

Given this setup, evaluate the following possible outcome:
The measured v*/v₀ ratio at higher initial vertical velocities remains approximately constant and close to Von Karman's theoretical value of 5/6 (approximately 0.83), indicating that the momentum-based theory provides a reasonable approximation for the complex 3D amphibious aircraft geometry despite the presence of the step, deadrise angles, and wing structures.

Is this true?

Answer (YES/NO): YES